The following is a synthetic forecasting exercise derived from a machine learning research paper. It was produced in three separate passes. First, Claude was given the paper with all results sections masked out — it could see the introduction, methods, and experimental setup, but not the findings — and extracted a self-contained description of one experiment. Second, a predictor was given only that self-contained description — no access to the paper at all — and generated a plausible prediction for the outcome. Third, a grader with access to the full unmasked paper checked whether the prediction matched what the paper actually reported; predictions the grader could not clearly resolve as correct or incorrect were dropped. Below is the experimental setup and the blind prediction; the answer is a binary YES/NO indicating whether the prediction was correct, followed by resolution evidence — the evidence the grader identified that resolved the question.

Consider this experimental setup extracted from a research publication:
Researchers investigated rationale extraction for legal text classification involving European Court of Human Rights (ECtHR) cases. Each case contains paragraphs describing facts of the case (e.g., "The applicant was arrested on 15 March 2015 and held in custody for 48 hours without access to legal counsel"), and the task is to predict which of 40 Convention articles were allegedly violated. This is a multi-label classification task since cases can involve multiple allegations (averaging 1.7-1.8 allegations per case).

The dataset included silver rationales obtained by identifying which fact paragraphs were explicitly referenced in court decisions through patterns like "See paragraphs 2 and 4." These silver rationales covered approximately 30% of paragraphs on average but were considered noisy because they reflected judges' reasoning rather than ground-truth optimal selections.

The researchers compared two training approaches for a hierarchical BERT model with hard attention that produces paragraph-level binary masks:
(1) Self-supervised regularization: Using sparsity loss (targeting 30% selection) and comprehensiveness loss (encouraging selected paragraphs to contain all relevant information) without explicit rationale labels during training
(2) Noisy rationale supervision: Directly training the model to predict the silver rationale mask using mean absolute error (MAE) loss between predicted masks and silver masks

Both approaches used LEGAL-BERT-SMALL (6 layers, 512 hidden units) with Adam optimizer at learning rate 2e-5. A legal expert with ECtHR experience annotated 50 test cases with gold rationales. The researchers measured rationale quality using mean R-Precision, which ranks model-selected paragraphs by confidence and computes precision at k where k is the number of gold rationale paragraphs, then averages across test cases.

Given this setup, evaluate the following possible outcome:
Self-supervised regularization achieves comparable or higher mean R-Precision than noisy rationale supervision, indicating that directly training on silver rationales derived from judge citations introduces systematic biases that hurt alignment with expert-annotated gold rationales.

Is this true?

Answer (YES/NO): YES